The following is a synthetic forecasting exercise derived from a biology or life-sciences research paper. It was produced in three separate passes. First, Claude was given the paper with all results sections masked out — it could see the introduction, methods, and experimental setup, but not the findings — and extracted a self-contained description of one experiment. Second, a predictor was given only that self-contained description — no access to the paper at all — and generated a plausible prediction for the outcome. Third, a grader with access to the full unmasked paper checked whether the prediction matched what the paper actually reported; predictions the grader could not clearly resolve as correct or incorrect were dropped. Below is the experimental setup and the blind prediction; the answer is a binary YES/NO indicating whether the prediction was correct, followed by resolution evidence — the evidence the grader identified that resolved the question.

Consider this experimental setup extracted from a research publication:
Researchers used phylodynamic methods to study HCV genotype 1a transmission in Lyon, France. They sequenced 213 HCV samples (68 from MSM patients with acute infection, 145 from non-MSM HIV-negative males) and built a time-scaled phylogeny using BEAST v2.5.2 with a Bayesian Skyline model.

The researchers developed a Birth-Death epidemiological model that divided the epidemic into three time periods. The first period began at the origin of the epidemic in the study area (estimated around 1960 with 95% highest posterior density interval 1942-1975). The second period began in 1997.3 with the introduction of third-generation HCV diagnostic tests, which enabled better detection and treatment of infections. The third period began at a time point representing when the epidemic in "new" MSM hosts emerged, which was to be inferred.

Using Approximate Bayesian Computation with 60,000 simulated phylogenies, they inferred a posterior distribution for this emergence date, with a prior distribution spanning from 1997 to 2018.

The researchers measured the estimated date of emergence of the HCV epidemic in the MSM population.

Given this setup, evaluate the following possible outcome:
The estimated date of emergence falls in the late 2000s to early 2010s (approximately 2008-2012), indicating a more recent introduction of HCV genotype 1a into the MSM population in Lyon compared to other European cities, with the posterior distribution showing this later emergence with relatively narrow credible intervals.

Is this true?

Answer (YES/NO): NO